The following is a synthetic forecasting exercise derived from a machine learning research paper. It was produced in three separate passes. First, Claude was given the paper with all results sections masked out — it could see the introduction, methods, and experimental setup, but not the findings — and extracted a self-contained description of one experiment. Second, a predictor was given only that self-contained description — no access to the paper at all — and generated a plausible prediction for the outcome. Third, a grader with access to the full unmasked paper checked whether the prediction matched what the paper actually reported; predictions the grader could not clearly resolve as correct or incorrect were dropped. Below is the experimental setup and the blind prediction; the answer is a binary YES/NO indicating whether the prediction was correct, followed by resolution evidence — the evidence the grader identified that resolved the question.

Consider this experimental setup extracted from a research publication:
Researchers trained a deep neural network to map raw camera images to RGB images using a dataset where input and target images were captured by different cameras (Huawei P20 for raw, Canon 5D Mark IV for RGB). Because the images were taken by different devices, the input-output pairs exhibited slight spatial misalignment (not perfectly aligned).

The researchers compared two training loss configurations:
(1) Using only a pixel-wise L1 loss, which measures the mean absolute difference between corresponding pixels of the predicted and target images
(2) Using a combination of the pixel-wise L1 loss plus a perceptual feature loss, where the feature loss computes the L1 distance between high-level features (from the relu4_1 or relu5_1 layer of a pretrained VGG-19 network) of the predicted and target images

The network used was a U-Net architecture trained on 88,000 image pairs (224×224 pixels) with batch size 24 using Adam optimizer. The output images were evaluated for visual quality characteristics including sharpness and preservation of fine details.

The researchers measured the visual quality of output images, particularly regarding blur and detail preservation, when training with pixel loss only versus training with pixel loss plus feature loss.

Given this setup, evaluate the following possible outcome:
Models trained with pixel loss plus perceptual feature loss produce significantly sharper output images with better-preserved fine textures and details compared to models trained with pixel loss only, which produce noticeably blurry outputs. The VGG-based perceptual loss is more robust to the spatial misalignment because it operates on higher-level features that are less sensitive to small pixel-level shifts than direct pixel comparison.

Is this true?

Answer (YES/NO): YES